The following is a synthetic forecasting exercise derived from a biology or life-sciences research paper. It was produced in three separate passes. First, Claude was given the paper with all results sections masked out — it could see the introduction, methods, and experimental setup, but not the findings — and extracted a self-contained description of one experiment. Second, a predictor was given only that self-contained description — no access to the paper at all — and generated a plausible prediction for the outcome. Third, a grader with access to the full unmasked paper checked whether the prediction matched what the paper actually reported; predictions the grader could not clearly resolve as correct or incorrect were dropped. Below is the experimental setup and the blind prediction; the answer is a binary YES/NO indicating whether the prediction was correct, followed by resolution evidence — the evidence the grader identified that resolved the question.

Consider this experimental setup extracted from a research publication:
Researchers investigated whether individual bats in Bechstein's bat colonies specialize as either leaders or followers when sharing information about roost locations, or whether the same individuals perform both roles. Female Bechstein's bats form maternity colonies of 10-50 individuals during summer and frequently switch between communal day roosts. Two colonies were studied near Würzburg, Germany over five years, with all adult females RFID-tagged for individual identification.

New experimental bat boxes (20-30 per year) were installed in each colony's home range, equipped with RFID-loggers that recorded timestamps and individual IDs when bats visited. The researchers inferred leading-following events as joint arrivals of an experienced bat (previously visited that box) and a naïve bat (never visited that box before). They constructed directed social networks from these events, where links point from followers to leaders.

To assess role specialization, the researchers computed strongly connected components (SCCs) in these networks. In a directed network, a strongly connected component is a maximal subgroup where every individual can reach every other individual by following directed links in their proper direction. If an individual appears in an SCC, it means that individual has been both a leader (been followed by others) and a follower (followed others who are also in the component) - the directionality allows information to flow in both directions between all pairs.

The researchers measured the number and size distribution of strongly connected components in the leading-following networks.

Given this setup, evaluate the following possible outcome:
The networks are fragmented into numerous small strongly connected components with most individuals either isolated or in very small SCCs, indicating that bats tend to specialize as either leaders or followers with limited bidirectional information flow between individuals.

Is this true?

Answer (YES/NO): NO